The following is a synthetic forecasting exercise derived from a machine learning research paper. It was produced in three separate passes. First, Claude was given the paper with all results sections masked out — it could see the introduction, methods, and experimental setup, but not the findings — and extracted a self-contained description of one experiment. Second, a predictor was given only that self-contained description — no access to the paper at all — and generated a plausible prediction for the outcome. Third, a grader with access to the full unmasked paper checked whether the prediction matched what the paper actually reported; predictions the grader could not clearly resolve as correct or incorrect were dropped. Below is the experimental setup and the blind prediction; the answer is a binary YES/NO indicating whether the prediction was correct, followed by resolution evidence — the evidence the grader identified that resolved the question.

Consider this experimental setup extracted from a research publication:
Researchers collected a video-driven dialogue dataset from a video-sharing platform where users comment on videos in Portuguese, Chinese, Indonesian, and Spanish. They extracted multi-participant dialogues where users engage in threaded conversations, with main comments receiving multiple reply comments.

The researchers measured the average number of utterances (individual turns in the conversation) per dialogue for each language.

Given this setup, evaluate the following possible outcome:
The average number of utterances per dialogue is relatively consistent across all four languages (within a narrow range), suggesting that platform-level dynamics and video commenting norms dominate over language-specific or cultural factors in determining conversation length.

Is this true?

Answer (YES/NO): NO